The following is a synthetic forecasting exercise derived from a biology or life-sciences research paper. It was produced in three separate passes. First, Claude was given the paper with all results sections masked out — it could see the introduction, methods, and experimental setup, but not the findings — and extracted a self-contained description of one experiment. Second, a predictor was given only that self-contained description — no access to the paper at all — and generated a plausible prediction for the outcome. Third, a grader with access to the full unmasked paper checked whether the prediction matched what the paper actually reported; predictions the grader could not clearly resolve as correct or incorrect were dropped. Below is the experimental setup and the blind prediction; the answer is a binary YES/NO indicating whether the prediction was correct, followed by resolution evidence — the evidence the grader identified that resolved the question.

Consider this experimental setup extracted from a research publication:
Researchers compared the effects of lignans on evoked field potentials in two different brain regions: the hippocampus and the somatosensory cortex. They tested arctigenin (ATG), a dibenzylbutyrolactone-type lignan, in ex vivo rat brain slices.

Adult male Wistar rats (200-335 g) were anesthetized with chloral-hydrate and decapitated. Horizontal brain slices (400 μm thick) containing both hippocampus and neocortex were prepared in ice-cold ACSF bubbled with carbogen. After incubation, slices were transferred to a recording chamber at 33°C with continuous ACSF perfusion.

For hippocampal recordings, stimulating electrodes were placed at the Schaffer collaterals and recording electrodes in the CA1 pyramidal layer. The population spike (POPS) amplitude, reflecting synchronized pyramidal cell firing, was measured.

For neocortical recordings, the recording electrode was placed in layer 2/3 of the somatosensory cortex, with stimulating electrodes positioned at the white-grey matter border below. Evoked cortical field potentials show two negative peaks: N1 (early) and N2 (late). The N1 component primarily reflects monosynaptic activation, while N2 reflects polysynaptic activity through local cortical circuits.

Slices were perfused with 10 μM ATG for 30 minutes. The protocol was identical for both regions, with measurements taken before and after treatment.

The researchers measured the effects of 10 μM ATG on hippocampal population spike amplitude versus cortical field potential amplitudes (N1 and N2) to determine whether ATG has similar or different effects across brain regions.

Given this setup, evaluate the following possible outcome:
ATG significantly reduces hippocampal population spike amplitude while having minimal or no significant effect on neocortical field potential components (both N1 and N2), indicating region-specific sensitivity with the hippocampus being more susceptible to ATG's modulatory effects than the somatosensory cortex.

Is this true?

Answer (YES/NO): NO